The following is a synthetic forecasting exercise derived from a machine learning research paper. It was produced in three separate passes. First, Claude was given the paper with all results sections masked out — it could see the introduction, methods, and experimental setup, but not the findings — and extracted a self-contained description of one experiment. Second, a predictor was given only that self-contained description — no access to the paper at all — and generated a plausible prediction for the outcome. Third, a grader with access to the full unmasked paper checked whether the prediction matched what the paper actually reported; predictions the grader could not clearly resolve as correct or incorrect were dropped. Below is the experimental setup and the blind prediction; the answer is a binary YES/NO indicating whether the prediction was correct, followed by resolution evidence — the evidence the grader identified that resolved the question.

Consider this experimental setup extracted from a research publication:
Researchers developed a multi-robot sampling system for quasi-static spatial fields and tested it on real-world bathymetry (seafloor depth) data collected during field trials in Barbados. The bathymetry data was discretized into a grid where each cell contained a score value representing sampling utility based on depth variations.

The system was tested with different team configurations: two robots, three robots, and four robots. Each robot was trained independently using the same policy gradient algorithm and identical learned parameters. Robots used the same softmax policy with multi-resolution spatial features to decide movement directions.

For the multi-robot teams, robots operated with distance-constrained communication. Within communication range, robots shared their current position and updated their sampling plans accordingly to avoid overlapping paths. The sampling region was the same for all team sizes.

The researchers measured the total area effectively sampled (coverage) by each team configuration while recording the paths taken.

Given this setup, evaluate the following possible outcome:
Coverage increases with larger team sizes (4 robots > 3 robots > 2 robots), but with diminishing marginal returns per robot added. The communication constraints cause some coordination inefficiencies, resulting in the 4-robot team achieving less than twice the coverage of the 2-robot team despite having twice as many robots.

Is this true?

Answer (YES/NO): NO